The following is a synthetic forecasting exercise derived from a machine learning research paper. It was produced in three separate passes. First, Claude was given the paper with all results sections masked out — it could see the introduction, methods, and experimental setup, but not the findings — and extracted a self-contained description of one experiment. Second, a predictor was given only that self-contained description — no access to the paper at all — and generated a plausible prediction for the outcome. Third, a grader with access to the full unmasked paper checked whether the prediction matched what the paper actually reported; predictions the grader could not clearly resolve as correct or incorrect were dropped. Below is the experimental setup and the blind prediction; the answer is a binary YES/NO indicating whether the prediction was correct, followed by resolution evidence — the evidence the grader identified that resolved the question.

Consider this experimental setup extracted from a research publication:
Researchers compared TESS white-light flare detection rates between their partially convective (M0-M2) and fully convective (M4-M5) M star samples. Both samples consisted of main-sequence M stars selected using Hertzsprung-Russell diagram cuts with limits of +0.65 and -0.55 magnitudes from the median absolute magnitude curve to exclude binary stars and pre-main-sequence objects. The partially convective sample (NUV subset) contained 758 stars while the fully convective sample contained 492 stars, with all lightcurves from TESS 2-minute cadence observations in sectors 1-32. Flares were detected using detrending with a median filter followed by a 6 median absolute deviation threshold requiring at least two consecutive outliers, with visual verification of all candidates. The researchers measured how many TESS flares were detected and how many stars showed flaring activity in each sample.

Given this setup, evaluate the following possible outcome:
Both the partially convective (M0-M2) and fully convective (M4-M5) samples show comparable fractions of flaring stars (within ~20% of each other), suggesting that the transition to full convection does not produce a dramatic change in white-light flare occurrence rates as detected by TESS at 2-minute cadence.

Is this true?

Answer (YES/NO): NO